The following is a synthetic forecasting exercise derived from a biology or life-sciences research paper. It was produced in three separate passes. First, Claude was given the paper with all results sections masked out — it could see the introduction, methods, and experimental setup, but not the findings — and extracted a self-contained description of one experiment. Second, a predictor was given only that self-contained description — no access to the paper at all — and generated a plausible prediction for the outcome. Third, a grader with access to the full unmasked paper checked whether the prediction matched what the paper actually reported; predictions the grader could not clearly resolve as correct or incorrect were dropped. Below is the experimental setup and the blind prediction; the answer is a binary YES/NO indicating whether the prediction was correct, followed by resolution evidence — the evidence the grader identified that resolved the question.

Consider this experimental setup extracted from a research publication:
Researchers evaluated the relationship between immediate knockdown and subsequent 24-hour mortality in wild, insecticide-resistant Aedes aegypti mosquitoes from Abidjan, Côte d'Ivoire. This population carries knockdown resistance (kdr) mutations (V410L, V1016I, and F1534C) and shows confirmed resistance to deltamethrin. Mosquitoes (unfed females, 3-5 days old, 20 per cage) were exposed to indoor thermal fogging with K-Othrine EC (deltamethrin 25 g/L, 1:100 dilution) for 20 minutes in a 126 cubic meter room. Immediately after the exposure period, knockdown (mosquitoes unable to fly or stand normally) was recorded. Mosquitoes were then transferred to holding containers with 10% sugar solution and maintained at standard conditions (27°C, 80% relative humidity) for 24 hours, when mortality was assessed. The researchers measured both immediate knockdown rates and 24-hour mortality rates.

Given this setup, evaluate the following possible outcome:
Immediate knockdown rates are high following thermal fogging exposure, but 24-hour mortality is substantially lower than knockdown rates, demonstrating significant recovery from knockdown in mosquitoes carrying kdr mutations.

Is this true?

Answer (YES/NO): NO